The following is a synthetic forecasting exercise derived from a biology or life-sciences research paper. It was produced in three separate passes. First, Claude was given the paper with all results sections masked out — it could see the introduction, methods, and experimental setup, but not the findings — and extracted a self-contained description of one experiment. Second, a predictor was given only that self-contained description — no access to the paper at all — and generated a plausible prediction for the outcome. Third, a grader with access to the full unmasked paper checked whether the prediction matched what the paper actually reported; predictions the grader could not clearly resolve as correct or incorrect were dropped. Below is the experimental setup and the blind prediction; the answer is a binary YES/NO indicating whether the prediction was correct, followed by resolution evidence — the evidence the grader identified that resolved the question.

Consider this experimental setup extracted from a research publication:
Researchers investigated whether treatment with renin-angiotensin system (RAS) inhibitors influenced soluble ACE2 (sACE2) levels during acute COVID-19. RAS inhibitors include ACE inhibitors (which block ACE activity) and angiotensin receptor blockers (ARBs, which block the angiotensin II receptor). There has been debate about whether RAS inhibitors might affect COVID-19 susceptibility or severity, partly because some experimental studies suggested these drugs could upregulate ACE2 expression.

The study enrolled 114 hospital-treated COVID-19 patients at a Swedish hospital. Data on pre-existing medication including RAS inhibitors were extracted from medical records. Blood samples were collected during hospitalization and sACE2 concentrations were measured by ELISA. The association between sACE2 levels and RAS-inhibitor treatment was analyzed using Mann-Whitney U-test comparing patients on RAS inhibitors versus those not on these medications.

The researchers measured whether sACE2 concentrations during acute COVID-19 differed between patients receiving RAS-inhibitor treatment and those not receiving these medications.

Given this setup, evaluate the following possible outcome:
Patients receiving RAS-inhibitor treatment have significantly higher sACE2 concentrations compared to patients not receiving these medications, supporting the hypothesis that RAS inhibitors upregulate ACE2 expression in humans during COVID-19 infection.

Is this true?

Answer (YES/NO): NO